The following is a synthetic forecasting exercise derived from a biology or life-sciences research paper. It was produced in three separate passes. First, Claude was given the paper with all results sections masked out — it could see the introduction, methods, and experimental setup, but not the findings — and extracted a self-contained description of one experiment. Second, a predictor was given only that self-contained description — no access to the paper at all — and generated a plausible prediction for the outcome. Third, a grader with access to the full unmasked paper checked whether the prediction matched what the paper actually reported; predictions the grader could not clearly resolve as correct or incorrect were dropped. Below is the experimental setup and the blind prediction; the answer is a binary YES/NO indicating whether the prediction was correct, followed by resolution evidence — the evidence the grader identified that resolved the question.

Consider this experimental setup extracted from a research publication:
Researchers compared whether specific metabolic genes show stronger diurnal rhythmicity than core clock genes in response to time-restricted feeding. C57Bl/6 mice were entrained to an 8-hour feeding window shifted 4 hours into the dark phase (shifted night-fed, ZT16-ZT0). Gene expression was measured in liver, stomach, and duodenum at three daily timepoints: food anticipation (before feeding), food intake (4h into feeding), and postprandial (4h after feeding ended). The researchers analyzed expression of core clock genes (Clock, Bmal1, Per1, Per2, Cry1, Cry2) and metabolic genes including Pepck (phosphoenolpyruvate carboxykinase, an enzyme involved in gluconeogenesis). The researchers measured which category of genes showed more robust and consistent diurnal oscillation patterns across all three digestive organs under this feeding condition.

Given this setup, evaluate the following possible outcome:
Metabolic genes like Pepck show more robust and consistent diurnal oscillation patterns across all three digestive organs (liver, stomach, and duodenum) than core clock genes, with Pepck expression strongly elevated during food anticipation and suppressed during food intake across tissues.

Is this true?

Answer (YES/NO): YES